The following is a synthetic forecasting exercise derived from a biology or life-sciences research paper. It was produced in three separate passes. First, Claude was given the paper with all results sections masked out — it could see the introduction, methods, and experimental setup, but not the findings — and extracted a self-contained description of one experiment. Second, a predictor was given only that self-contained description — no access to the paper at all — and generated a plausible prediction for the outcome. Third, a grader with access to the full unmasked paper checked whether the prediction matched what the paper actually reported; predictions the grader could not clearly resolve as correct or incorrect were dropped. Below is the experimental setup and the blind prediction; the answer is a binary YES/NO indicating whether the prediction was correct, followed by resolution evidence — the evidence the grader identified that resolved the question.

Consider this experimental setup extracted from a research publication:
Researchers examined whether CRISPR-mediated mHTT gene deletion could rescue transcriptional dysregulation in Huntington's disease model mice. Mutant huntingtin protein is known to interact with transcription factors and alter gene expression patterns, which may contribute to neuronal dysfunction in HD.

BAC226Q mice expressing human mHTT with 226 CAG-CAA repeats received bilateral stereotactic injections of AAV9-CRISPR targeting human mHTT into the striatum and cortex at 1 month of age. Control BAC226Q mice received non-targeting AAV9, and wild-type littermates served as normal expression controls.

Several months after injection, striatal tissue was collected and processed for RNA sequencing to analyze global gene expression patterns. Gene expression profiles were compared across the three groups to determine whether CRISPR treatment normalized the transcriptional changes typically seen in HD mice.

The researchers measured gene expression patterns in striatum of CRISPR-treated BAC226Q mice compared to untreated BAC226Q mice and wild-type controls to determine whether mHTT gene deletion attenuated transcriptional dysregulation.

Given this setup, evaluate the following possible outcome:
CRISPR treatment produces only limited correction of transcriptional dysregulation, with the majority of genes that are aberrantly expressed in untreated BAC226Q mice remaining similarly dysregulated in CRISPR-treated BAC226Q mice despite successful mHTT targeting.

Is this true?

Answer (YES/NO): NO